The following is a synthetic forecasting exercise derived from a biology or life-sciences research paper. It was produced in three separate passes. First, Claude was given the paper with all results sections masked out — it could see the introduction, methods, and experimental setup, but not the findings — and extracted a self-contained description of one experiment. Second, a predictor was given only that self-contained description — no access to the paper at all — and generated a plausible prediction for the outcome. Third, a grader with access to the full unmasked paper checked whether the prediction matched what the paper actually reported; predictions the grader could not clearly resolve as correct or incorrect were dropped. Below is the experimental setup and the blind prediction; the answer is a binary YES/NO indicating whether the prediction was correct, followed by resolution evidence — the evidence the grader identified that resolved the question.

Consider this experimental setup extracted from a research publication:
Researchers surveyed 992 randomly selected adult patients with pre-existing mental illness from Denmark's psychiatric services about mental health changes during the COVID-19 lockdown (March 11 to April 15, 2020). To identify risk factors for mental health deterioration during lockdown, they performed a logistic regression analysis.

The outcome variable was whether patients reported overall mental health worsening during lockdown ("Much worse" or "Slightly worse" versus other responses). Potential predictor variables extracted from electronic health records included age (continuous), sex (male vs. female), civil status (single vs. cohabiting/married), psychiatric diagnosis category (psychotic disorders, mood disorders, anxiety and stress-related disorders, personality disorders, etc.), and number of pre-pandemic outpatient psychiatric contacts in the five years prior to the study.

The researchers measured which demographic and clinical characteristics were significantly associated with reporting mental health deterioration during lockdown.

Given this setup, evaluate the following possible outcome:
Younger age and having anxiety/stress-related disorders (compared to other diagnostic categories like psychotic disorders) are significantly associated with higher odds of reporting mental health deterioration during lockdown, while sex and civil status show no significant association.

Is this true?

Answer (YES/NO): NO